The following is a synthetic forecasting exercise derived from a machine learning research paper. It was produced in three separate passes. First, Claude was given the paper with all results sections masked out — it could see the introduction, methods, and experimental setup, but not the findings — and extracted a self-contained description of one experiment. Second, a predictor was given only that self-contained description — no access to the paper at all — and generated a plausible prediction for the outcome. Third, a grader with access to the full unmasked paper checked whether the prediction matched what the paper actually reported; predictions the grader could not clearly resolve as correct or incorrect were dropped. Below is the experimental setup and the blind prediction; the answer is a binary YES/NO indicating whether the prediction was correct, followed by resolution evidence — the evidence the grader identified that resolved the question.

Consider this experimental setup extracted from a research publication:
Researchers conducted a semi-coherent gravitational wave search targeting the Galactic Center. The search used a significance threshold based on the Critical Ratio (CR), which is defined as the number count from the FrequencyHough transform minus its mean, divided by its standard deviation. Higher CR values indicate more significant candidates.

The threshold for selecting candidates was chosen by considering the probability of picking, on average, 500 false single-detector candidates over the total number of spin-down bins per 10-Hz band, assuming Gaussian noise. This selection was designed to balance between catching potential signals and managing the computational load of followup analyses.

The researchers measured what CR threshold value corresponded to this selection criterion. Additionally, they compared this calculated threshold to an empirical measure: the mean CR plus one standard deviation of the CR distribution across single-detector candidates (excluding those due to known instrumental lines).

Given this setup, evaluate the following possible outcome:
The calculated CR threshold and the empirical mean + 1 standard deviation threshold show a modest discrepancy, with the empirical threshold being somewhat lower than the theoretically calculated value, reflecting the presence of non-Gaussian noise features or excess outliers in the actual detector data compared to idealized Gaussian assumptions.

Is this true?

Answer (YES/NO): NO